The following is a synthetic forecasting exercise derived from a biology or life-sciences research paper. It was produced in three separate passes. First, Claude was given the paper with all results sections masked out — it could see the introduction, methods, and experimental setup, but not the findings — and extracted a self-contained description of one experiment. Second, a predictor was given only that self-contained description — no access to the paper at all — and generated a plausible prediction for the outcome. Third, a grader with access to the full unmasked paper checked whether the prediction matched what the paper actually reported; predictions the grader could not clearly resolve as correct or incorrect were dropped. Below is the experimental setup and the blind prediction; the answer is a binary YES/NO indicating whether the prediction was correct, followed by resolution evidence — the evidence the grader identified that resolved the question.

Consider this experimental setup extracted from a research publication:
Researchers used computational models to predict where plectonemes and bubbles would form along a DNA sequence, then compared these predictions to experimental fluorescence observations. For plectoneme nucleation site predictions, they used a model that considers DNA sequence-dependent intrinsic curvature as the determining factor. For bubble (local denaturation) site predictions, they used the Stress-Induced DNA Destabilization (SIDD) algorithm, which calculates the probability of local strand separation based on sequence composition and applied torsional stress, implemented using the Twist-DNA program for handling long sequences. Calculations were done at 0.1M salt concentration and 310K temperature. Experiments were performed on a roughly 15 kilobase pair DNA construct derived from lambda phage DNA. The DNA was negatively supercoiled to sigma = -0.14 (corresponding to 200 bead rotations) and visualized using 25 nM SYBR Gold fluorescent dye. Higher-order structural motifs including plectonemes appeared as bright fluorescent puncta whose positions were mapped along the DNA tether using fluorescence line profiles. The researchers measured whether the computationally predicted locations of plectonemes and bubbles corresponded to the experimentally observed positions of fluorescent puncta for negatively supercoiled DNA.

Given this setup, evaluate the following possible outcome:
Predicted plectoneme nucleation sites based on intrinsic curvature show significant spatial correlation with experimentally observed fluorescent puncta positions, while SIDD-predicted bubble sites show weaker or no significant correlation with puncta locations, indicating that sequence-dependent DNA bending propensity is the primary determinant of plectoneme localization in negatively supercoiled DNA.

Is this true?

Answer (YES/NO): NO